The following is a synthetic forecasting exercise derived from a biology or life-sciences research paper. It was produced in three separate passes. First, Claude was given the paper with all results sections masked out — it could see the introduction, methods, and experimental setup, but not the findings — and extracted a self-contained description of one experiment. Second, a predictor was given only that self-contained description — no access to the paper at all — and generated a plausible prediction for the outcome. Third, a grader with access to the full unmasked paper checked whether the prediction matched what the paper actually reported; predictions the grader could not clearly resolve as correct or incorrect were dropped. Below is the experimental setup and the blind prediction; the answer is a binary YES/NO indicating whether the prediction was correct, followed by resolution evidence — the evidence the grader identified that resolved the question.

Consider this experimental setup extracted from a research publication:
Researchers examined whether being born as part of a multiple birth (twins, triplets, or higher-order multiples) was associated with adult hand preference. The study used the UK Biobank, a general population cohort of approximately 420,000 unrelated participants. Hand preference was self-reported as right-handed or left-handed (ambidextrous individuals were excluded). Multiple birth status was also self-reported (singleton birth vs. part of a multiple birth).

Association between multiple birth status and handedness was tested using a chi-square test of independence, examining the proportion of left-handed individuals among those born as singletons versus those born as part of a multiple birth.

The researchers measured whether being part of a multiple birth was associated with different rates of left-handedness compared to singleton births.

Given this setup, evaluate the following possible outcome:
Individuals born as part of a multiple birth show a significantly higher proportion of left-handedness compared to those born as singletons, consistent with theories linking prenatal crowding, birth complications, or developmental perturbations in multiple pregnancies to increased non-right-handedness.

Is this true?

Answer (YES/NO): YES